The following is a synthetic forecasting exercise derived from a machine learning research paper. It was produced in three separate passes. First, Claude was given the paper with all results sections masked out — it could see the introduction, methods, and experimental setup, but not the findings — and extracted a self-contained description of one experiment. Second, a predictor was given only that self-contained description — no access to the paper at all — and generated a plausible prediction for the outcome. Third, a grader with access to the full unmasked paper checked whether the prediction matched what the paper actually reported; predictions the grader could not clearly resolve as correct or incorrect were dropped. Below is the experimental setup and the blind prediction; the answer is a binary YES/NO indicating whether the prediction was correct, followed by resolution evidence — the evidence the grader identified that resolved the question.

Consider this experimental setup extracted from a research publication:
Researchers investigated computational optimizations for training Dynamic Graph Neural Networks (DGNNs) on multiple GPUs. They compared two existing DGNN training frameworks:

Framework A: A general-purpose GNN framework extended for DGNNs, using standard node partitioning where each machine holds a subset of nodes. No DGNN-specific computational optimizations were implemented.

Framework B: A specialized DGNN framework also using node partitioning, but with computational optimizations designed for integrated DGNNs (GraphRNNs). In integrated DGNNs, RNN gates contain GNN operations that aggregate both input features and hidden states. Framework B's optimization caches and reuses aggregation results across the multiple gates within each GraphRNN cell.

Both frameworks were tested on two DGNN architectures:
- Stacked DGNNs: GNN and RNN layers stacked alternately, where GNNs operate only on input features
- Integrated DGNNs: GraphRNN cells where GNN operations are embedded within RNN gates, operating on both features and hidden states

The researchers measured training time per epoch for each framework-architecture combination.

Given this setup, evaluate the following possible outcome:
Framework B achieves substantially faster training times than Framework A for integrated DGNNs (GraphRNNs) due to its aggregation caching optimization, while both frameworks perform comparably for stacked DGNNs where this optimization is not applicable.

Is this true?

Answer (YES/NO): NO